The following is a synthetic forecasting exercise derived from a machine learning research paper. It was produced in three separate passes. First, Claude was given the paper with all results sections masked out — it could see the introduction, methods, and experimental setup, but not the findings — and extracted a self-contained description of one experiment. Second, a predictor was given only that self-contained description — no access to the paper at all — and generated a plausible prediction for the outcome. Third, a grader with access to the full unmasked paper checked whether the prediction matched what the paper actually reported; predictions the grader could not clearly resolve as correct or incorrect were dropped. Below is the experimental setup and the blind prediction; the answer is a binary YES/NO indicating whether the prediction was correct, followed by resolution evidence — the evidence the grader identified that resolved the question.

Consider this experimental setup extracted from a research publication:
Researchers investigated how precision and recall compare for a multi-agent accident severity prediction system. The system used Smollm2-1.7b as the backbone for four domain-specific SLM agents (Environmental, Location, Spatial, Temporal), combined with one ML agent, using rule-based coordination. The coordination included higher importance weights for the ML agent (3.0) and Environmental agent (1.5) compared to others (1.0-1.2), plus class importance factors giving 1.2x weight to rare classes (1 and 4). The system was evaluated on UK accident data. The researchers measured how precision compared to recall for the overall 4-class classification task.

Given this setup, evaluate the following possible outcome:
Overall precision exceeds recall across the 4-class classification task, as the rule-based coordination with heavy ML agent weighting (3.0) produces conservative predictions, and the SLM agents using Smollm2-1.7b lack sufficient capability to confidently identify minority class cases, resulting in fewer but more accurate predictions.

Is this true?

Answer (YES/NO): YES